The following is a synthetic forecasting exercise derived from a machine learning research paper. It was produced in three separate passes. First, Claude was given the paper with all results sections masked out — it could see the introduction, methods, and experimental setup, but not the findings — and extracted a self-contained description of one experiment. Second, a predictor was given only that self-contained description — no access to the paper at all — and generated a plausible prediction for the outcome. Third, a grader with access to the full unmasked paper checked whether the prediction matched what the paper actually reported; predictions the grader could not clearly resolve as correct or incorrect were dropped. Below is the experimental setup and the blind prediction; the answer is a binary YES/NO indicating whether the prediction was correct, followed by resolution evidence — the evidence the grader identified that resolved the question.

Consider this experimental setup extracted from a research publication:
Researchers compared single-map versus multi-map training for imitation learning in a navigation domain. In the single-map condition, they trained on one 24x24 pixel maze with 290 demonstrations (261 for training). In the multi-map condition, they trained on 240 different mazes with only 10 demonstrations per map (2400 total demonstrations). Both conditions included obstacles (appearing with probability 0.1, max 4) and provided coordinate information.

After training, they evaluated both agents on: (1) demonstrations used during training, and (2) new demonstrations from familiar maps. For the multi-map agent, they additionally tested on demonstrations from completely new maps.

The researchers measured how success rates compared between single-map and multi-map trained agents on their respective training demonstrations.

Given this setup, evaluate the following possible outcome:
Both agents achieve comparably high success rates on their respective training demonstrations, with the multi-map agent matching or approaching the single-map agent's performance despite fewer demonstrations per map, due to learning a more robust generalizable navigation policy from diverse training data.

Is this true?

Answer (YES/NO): NO